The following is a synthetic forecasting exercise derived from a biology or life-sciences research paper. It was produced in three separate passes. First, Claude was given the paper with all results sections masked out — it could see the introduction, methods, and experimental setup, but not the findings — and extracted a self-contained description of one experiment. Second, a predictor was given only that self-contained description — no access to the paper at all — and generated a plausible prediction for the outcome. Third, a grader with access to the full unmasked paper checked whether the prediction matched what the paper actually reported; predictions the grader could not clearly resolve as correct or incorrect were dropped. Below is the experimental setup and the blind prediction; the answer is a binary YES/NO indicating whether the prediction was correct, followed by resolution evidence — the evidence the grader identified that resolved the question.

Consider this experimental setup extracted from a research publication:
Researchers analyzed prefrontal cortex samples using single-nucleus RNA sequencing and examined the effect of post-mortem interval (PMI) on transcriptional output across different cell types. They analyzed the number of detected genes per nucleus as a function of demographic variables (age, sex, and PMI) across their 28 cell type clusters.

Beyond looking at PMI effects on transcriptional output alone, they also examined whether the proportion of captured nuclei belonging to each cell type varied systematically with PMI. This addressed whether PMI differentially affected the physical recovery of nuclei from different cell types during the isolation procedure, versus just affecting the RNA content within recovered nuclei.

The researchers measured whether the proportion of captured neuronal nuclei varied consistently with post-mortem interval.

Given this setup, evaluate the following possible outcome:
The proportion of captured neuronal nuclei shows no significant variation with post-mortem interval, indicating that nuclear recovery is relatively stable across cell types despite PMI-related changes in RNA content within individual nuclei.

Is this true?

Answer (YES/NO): YES